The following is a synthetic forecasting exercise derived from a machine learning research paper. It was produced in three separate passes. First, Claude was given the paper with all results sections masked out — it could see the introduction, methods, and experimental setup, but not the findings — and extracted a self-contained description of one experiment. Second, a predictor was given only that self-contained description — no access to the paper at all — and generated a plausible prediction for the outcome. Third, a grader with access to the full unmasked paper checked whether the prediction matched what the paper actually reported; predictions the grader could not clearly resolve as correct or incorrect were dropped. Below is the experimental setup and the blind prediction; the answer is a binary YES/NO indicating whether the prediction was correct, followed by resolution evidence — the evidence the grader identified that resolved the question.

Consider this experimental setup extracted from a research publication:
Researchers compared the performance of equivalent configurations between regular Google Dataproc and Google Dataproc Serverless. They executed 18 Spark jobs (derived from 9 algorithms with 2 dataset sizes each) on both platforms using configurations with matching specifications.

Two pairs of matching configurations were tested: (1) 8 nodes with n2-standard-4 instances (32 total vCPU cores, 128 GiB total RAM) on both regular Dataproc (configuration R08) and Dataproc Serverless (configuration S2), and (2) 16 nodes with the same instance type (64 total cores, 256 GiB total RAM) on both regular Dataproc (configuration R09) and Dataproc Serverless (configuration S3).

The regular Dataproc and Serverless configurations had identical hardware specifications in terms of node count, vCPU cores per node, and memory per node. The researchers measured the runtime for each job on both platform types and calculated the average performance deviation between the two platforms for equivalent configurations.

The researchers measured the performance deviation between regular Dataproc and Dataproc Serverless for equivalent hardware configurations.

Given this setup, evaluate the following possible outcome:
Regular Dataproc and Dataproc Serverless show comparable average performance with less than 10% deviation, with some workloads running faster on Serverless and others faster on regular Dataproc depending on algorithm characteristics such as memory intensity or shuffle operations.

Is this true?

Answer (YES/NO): NO